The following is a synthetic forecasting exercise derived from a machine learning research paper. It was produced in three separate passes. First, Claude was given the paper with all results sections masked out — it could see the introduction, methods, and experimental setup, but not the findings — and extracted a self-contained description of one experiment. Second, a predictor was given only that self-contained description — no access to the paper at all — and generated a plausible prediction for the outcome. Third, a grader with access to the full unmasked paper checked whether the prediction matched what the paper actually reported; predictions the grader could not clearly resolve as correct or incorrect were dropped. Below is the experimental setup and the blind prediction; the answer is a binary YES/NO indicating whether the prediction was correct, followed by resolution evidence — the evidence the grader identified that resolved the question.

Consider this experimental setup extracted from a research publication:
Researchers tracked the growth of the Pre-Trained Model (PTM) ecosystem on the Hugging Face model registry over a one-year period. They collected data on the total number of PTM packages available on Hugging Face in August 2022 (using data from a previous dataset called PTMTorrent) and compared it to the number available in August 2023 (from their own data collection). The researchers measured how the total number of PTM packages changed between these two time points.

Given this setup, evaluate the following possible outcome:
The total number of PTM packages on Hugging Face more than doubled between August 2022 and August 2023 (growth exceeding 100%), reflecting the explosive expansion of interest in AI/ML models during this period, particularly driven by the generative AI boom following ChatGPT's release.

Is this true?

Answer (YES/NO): YES